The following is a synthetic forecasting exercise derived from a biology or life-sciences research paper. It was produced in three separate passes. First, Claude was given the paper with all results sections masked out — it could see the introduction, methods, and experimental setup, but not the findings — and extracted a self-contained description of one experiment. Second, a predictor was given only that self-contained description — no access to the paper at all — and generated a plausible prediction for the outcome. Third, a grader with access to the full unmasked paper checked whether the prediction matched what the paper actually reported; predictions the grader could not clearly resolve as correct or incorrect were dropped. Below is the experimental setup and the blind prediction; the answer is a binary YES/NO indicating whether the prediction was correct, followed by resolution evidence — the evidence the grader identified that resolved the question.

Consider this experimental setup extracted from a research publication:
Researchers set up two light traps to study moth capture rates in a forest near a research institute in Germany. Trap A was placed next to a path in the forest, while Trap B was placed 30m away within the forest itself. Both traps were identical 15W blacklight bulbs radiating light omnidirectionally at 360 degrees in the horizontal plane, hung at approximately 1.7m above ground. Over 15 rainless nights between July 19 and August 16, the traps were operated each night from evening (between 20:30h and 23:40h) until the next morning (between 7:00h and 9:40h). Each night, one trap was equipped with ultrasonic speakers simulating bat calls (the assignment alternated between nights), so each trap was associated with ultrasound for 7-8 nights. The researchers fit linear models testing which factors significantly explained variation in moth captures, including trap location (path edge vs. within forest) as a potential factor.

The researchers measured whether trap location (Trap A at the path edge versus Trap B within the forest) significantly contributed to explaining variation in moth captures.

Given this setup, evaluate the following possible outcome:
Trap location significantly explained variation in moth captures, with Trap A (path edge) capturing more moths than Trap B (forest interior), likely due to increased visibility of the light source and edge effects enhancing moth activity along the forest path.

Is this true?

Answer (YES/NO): NO